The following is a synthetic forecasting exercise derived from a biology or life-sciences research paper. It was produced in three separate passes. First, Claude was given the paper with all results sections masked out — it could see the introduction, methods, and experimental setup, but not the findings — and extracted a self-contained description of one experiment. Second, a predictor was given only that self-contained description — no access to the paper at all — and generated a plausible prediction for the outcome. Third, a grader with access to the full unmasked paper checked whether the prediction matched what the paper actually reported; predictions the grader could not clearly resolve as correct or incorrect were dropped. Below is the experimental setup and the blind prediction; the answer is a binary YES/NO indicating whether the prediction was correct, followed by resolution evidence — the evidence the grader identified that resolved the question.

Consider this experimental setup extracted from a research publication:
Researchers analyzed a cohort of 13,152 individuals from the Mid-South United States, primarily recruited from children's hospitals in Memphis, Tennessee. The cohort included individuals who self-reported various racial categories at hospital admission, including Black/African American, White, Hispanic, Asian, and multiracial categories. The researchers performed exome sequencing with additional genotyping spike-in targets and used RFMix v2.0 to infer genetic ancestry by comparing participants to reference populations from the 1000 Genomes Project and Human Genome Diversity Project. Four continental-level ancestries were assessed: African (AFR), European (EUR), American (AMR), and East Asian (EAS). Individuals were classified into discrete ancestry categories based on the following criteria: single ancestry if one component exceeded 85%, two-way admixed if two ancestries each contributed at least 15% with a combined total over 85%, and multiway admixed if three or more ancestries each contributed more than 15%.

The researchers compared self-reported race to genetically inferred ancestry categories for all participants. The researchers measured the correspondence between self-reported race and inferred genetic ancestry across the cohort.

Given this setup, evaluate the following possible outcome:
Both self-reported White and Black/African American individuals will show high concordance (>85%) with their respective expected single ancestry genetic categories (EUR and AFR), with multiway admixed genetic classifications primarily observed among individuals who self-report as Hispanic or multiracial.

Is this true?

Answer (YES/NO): NO